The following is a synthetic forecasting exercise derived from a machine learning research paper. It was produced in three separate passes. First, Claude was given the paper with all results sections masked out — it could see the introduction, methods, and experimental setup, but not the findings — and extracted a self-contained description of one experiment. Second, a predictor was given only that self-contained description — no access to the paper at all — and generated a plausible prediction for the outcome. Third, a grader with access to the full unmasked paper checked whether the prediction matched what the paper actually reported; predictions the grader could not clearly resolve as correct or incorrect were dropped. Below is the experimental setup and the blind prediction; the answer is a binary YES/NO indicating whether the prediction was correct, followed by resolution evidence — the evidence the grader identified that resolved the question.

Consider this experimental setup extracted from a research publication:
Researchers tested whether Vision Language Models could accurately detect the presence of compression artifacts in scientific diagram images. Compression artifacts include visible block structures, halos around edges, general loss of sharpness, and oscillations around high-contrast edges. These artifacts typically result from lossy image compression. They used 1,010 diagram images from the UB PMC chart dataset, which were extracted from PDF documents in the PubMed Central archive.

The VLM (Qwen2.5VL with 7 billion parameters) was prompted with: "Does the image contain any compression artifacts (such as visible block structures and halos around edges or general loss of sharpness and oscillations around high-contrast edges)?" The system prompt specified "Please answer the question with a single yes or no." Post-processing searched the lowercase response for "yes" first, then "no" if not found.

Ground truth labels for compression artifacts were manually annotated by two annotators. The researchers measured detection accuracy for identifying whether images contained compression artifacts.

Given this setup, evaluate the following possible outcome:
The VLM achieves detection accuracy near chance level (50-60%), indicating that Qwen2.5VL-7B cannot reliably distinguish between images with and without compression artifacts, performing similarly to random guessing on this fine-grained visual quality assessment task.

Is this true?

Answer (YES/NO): NO